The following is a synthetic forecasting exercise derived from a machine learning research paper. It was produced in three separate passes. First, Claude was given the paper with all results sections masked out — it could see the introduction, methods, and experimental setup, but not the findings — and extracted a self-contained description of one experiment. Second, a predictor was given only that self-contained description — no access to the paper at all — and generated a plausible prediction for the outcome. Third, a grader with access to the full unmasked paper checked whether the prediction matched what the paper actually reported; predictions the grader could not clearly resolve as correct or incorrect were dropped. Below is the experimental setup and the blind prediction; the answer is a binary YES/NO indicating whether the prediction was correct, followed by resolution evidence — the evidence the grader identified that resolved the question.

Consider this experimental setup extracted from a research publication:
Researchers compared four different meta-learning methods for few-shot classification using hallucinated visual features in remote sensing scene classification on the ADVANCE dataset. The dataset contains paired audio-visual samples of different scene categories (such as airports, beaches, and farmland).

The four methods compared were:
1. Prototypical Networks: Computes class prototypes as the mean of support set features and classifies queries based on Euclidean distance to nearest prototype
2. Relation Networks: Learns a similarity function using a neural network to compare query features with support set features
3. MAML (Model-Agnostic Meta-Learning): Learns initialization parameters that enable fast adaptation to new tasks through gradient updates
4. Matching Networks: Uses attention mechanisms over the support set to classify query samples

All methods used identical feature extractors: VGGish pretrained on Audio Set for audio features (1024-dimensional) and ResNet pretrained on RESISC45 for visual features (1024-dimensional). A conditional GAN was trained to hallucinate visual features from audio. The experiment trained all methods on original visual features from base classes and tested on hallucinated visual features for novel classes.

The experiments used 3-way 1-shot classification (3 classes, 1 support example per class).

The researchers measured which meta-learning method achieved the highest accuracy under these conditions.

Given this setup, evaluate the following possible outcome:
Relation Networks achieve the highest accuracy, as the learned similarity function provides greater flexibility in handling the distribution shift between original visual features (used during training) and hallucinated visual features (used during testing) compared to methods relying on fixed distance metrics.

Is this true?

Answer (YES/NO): NO